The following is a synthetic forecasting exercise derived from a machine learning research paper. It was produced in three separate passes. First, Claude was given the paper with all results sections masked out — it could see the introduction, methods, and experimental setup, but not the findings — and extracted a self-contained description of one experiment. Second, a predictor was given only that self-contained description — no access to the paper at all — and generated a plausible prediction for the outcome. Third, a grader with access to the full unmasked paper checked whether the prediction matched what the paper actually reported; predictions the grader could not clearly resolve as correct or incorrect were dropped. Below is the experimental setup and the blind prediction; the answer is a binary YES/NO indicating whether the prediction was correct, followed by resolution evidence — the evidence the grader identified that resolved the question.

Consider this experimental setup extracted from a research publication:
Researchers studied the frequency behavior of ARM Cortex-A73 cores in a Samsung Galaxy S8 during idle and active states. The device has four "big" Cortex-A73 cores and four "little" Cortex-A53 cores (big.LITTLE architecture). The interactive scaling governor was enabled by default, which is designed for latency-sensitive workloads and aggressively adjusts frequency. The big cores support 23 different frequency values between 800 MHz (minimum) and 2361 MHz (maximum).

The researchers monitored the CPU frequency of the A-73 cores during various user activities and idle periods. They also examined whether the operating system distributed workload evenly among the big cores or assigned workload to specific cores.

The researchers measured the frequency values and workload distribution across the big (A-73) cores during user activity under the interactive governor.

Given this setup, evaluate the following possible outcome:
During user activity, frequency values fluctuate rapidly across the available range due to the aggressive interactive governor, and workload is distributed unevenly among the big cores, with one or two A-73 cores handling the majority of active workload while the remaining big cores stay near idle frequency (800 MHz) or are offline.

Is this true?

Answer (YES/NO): NO